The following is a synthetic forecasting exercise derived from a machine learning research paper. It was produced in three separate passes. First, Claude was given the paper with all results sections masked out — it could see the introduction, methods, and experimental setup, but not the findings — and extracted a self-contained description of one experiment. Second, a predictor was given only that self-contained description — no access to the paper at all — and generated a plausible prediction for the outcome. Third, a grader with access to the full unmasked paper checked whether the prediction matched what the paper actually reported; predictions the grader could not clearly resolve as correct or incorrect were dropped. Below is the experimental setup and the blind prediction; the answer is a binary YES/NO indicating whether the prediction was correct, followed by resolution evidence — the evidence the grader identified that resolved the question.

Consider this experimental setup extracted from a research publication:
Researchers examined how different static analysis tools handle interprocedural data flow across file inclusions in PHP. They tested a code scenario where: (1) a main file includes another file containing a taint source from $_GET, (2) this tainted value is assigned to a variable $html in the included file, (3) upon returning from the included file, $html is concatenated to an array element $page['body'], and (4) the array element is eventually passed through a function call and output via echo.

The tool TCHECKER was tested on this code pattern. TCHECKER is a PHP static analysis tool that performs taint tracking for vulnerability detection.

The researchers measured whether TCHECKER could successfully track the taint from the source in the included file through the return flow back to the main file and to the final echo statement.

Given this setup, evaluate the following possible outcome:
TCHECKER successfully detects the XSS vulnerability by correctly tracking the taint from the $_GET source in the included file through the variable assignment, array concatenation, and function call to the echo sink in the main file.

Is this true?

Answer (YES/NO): NO